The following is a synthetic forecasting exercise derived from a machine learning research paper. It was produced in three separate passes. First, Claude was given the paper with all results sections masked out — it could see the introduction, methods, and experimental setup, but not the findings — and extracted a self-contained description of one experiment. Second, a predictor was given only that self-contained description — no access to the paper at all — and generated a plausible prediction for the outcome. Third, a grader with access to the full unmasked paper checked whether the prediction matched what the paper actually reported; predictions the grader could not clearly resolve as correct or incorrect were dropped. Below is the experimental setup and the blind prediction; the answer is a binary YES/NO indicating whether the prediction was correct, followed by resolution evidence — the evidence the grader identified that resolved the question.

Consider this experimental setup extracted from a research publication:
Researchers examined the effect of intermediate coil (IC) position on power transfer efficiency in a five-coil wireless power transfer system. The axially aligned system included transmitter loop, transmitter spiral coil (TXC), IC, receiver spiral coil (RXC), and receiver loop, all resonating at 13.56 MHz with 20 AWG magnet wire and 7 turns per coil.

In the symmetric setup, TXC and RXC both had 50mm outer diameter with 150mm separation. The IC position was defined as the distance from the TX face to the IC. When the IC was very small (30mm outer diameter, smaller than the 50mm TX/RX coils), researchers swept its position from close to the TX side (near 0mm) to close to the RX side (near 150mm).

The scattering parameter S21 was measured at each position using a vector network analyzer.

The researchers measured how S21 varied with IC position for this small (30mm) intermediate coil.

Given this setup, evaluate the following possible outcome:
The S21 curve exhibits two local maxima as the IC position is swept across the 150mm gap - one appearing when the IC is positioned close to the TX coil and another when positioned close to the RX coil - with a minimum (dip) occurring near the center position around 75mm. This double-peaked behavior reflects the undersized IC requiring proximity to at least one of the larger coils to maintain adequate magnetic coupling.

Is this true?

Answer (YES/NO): NO